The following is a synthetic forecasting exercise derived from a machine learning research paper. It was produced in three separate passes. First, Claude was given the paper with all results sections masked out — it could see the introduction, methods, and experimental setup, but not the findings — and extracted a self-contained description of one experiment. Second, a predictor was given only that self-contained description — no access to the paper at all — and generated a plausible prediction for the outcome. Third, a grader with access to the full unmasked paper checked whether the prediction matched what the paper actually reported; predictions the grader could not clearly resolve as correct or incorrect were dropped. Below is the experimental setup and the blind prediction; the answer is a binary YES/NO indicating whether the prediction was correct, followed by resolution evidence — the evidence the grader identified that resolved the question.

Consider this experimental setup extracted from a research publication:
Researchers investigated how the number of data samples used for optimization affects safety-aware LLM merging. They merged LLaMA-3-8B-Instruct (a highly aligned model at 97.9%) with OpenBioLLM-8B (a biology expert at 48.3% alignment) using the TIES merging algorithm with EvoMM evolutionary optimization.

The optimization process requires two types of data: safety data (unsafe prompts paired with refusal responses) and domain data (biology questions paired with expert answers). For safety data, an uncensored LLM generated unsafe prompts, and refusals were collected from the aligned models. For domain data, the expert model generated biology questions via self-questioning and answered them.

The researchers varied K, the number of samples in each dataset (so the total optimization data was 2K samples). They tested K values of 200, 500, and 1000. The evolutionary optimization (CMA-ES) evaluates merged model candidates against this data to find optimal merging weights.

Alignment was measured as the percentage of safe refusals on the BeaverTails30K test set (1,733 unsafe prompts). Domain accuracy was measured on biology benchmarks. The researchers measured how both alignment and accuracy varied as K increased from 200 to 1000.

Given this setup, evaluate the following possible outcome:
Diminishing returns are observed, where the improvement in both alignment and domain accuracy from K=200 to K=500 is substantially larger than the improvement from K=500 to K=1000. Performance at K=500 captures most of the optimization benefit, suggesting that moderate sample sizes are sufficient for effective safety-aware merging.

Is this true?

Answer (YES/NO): NO